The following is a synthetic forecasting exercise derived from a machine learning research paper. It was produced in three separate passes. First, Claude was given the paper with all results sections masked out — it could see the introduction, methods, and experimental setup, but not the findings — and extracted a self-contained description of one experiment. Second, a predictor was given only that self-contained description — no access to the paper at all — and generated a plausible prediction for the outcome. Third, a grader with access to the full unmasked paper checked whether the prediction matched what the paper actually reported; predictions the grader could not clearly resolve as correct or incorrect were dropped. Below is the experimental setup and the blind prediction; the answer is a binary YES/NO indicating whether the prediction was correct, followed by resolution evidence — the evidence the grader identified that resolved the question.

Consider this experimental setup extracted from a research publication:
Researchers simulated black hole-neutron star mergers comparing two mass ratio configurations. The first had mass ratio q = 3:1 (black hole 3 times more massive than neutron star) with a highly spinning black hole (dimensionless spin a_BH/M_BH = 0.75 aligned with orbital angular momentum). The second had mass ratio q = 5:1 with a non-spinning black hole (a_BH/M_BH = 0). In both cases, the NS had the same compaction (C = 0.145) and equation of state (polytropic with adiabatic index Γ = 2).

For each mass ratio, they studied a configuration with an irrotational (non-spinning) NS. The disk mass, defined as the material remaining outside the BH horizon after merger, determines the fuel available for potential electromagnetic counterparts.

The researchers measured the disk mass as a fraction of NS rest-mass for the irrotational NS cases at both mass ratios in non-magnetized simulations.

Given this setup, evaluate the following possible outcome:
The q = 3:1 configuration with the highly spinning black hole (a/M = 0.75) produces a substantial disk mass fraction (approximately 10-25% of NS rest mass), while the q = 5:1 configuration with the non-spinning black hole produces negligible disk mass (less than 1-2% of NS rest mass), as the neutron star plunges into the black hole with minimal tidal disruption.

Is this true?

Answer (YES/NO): YES